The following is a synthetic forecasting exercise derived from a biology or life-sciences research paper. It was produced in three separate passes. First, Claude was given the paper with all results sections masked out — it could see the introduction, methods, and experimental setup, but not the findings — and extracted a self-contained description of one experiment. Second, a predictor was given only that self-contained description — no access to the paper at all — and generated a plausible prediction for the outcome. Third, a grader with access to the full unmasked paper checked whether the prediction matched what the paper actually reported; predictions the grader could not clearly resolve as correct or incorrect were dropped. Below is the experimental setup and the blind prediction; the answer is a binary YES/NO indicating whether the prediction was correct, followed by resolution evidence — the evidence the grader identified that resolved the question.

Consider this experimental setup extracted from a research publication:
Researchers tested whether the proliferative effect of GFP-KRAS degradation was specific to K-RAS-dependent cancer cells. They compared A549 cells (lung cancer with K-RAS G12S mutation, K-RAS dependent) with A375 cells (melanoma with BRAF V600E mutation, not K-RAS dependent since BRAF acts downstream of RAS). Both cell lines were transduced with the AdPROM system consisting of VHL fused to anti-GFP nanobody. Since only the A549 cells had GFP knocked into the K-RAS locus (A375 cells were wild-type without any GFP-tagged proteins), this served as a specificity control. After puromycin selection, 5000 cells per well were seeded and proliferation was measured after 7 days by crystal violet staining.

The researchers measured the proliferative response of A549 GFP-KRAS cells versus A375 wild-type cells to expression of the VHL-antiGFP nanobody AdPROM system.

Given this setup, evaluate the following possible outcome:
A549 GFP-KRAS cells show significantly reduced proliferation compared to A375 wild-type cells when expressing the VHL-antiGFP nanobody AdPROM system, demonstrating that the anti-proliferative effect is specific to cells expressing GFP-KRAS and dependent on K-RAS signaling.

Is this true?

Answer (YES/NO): NO